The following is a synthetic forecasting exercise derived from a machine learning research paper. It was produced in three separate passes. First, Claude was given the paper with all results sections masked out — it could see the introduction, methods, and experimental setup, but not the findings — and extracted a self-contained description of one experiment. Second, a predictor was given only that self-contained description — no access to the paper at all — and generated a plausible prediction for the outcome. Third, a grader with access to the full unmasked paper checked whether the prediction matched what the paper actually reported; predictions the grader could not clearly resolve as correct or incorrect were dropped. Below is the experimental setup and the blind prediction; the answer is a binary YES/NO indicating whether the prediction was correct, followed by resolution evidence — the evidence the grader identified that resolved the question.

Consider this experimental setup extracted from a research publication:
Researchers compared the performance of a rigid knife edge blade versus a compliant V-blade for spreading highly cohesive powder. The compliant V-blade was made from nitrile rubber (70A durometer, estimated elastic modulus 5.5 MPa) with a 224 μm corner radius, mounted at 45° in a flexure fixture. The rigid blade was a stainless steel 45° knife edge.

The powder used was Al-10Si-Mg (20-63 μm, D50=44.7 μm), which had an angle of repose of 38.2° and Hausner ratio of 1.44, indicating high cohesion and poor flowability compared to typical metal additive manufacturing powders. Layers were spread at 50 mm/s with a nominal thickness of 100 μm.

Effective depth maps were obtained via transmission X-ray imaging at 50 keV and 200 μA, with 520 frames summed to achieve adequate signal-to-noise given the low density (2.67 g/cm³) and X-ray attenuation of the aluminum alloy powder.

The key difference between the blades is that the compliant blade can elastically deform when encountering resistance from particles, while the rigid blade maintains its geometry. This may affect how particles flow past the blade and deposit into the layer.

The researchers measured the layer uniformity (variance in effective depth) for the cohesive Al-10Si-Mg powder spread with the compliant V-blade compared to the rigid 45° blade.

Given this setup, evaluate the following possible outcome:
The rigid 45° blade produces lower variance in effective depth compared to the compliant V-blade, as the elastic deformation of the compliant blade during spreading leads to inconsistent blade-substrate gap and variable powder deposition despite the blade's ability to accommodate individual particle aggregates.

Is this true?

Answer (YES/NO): NO